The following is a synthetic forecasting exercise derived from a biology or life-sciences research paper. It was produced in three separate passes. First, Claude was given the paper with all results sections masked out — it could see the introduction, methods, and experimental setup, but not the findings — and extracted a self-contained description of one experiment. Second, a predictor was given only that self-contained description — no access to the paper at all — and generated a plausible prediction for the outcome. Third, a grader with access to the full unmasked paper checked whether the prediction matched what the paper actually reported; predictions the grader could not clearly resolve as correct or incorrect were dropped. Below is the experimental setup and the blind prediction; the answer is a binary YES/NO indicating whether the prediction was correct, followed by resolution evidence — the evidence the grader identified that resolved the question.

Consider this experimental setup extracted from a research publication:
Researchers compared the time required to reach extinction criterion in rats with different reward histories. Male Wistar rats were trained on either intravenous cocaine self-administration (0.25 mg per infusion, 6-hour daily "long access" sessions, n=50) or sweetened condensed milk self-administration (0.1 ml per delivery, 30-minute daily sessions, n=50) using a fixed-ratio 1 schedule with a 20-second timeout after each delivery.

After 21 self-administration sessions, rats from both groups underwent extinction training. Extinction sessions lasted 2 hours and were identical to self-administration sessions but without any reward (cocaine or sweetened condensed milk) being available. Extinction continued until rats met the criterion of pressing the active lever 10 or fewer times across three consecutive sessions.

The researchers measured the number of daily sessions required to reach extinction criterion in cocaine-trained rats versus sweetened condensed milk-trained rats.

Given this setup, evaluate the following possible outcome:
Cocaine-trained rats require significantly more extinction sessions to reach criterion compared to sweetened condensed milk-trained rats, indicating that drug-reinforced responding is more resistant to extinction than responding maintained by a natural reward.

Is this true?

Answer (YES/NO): NO